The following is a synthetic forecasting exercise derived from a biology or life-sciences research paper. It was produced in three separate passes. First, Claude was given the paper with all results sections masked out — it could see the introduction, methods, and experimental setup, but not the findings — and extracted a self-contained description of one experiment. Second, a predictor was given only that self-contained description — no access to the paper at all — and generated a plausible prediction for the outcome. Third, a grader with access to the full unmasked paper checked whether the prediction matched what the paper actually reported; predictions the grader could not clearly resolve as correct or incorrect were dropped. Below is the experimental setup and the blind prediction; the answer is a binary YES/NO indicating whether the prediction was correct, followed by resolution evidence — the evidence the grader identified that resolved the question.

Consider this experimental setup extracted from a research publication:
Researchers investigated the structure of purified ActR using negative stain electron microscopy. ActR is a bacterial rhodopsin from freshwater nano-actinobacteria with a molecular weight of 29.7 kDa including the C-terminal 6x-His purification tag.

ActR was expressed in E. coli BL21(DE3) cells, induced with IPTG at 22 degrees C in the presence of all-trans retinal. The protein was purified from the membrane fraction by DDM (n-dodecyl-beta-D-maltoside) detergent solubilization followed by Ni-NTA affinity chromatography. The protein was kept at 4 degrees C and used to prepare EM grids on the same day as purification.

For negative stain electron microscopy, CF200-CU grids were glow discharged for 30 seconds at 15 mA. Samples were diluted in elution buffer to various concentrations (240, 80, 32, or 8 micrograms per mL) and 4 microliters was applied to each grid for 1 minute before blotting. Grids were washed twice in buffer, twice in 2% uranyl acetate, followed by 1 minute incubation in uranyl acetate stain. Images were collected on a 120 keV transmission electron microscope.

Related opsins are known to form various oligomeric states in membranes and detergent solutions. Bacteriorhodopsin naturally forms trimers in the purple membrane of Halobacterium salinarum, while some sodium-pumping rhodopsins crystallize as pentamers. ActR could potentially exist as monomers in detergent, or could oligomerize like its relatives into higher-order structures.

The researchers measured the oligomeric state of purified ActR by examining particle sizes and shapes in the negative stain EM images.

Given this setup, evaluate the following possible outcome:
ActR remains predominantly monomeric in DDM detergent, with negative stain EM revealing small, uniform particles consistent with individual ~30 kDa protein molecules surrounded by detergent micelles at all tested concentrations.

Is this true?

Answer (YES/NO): NO